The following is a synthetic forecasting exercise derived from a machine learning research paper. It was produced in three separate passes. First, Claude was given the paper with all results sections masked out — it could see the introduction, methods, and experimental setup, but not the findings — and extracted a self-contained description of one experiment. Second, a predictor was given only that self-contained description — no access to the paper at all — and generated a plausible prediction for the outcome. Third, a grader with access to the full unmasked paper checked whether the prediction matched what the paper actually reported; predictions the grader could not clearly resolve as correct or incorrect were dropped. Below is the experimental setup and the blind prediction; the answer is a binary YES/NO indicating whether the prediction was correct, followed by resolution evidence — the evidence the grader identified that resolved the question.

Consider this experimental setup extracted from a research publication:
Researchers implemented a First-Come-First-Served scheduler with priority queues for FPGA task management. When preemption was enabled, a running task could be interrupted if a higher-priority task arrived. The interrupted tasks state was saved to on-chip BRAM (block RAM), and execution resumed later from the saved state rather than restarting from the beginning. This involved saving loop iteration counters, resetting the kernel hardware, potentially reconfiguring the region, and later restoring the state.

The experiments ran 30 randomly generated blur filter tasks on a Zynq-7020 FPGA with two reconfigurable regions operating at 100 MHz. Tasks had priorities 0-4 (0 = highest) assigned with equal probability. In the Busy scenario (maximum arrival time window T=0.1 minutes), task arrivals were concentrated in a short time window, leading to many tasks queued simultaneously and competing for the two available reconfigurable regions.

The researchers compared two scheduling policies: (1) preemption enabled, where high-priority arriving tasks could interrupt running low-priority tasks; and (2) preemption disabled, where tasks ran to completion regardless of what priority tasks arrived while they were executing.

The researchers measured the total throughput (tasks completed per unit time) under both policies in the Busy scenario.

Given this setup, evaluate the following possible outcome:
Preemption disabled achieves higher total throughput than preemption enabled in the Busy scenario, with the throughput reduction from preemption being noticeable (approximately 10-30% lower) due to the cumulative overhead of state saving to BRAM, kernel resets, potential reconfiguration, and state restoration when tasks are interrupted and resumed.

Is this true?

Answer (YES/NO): NO